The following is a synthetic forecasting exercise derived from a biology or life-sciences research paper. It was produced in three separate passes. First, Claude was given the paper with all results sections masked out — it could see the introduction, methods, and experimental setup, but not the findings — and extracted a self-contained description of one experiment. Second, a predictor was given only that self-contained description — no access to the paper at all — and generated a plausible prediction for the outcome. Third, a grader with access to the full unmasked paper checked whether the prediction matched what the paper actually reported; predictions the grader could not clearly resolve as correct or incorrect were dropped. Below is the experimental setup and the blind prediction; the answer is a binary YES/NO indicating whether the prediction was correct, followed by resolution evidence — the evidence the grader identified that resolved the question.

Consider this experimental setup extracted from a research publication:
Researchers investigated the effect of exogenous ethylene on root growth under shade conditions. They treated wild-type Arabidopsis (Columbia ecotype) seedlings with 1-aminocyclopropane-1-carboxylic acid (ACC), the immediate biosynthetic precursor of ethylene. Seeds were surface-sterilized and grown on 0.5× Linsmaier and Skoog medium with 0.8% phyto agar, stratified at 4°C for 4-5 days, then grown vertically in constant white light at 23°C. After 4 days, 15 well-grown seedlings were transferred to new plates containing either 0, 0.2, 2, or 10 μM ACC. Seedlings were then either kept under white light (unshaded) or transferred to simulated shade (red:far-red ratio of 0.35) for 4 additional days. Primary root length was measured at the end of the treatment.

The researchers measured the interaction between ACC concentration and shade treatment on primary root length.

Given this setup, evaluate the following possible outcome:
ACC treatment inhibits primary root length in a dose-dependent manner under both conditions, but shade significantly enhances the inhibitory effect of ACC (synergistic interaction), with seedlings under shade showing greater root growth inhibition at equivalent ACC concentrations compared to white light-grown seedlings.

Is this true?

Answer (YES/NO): NO